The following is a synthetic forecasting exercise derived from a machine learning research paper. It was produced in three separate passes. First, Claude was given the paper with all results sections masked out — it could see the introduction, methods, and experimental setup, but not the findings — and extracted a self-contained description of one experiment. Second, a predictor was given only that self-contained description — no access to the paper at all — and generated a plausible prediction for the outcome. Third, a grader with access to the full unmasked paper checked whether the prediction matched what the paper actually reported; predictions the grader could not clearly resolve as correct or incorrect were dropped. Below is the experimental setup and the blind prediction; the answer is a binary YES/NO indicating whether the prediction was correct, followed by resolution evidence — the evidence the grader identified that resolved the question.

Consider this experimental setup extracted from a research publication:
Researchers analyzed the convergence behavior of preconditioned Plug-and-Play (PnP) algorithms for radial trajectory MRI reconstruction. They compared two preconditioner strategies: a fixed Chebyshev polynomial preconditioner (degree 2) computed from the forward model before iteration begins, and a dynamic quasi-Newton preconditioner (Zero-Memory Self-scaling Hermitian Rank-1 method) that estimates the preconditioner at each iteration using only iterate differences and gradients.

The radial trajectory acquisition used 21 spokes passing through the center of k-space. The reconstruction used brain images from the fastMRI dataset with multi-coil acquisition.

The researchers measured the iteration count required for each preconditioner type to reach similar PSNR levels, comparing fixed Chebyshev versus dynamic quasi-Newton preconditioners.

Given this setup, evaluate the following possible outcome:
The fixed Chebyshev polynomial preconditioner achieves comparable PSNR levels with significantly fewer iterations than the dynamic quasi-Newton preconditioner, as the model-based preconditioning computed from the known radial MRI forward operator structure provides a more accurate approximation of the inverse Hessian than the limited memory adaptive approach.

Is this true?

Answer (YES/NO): NO